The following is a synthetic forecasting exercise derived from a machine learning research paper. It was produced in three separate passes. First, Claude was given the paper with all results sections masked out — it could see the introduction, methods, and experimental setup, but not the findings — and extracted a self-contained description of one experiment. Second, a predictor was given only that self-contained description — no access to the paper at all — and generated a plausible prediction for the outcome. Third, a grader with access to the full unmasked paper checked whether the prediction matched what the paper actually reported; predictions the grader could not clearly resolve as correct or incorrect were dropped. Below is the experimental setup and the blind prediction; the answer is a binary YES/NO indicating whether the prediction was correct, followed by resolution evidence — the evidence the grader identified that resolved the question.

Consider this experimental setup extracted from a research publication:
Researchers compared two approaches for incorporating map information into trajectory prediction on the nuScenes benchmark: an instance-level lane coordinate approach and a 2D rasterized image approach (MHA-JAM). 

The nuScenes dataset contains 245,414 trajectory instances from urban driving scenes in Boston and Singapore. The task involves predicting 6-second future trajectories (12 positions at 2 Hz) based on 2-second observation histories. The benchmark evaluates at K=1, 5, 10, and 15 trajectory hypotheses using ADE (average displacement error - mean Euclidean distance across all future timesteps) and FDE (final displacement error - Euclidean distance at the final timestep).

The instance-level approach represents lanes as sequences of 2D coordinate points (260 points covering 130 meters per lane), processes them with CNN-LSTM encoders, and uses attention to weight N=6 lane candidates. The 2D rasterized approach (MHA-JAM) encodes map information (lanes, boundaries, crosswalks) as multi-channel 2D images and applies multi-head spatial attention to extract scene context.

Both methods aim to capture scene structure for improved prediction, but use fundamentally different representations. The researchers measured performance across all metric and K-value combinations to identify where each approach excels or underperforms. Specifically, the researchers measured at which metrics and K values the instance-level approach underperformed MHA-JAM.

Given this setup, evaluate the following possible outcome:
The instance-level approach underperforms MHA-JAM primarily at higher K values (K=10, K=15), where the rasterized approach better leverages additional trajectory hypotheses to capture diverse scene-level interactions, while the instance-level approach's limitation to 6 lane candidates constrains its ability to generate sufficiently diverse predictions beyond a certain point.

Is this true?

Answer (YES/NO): YES